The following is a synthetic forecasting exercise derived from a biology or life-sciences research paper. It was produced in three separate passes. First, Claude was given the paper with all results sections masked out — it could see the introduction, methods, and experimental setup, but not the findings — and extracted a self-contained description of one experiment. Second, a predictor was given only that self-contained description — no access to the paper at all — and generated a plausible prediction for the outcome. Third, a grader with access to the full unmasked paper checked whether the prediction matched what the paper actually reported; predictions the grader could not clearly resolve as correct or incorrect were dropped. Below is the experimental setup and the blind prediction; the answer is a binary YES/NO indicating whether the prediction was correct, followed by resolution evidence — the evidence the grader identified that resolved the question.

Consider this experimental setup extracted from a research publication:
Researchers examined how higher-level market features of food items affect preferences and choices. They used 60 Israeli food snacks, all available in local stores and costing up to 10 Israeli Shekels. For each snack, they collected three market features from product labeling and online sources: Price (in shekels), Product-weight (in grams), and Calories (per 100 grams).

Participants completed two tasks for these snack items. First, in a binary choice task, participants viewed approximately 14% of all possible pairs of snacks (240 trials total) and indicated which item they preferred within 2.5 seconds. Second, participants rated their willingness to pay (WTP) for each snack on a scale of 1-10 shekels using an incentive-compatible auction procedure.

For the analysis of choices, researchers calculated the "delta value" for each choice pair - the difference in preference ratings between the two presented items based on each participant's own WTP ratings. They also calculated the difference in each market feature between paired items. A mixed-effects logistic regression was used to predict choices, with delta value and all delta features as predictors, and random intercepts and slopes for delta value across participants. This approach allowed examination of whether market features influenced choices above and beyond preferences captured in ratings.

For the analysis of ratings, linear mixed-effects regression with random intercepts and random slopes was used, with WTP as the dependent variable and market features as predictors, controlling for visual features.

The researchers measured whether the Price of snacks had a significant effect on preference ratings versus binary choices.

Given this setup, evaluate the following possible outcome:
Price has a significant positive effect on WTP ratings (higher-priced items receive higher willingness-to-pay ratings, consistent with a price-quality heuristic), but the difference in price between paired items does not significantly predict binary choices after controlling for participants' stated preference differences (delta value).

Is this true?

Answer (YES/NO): NO